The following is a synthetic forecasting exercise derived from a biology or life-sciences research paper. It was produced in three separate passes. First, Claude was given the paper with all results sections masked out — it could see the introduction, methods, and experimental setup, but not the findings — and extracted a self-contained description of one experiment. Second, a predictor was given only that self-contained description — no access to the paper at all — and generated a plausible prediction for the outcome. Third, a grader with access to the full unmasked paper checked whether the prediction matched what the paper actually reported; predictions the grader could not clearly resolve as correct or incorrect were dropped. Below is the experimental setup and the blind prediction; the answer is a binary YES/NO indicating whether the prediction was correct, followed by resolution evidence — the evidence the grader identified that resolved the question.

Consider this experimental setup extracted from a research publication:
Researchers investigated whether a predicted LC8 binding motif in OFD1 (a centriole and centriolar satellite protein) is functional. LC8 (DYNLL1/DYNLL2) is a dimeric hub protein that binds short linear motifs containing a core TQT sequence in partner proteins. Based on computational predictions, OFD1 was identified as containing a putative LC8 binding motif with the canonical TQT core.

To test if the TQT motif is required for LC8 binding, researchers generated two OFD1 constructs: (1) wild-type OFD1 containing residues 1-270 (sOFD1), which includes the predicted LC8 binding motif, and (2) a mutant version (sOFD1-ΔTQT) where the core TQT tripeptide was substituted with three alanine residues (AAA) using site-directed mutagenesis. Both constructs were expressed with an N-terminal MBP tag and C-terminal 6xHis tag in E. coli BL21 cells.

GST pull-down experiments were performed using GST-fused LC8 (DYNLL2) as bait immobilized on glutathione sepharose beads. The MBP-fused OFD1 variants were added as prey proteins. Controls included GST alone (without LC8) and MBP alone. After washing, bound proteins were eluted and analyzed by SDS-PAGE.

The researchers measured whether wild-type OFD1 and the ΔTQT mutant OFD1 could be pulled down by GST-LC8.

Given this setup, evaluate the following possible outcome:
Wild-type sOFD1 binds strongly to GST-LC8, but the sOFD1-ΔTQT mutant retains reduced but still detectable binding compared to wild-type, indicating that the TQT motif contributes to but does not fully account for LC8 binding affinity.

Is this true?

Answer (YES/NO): NO